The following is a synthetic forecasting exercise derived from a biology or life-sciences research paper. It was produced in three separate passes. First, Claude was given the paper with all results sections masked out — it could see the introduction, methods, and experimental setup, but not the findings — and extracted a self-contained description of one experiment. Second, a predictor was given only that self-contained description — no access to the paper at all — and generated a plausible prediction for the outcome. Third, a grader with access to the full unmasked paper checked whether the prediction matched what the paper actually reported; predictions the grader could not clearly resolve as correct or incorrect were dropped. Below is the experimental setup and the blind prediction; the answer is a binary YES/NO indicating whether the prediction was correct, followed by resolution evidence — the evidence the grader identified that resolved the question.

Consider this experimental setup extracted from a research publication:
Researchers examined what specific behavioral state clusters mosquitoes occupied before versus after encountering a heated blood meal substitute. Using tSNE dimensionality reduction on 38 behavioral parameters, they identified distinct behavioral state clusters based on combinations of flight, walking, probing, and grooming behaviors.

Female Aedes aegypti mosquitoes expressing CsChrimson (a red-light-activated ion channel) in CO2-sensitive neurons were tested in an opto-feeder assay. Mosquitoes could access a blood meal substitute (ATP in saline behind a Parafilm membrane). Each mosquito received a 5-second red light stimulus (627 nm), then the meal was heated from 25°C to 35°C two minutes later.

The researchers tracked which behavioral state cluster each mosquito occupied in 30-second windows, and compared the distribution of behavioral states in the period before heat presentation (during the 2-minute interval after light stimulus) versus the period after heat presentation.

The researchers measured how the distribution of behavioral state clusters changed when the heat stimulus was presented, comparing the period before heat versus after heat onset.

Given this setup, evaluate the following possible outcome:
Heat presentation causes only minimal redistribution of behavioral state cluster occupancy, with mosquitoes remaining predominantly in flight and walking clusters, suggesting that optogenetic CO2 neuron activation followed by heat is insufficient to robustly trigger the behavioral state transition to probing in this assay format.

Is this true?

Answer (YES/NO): NO